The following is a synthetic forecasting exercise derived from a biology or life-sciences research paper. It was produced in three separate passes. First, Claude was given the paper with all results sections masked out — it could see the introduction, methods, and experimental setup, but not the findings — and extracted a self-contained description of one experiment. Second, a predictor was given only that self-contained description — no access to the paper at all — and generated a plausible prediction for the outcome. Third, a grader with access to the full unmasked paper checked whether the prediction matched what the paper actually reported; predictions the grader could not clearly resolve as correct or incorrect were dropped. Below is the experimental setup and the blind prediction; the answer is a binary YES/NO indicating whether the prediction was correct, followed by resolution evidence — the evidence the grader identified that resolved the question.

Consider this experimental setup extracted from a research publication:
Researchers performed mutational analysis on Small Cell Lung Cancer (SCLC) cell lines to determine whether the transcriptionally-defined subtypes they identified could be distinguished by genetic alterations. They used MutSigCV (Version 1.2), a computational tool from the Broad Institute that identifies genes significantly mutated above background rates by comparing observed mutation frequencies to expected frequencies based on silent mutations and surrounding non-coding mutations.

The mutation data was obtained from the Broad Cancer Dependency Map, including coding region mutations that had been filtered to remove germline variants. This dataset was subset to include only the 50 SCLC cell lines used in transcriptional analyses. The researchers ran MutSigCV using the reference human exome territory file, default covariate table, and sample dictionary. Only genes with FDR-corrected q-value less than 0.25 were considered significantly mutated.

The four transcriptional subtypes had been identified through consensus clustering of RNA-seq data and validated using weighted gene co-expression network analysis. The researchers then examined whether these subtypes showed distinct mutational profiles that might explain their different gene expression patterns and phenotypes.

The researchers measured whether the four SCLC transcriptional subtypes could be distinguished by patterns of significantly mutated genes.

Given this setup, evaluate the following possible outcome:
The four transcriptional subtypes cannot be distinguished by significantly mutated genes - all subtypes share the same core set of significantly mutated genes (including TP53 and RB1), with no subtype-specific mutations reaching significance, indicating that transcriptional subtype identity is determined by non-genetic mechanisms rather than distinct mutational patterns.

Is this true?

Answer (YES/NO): YES